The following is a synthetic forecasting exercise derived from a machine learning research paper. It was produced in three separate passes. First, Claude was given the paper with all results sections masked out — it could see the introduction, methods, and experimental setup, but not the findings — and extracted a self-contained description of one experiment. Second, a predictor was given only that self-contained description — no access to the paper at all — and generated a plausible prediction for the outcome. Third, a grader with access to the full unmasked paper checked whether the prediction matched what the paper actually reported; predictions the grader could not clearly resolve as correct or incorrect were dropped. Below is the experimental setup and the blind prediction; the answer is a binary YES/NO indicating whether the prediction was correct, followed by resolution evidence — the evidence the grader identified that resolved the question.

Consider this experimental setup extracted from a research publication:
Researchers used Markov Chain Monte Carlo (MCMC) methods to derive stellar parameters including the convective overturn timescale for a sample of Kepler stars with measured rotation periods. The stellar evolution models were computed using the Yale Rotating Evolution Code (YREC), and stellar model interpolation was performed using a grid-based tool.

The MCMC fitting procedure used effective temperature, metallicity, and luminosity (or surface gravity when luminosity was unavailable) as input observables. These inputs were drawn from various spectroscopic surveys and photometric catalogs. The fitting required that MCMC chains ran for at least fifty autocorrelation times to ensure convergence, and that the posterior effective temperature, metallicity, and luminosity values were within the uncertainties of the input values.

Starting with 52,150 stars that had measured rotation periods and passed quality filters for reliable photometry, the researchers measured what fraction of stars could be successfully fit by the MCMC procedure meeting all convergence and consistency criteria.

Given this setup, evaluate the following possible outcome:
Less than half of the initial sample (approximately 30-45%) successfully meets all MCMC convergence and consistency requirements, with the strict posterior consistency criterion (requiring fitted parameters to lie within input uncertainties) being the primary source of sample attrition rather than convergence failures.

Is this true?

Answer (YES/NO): NO